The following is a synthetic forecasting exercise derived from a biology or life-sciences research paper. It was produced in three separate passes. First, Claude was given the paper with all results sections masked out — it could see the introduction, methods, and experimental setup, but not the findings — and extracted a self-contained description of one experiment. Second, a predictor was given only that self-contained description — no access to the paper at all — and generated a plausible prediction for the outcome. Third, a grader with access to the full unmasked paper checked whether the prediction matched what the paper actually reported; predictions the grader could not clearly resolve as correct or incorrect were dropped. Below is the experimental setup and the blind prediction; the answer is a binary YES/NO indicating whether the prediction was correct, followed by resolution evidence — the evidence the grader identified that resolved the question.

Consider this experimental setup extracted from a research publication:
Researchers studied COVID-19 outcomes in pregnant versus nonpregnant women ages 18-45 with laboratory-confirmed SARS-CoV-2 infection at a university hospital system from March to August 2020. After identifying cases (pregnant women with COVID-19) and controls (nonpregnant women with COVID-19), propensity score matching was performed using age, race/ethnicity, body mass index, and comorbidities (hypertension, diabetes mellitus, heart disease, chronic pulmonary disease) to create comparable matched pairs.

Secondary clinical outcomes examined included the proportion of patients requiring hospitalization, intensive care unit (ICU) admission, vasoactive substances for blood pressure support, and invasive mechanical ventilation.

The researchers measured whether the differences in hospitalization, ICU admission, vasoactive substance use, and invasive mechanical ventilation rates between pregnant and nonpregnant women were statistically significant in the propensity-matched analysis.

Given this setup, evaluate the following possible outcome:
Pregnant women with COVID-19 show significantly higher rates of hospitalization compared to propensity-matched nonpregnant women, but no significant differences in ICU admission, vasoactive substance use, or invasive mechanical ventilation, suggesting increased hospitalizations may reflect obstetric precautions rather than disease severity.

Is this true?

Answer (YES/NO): NO